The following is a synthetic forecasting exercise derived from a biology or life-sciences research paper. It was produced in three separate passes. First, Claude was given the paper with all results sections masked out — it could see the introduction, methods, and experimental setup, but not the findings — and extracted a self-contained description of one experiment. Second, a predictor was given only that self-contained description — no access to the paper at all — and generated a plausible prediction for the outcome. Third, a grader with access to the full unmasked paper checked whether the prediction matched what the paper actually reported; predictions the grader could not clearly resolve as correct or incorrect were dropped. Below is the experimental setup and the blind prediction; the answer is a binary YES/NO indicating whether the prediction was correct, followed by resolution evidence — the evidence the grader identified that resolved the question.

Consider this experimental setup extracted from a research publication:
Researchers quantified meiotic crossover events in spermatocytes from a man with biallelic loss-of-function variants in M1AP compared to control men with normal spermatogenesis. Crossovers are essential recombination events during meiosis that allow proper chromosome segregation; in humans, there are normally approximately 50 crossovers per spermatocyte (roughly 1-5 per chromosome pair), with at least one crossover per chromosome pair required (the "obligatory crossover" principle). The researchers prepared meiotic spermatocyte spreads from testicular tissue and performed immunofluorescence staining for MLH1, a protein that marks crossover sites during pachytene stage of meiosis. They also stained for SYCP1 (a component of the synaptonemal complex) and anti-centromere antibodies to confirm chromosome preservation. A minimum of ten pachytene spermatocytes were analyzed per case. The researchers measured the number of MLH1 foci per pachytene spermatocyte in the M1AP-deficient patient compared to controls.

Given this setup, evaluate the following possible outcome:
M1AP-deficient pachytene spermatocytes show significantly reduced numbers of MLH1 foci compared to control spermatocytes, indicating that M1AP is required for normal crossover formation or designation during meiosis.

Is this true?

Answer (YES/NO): YES